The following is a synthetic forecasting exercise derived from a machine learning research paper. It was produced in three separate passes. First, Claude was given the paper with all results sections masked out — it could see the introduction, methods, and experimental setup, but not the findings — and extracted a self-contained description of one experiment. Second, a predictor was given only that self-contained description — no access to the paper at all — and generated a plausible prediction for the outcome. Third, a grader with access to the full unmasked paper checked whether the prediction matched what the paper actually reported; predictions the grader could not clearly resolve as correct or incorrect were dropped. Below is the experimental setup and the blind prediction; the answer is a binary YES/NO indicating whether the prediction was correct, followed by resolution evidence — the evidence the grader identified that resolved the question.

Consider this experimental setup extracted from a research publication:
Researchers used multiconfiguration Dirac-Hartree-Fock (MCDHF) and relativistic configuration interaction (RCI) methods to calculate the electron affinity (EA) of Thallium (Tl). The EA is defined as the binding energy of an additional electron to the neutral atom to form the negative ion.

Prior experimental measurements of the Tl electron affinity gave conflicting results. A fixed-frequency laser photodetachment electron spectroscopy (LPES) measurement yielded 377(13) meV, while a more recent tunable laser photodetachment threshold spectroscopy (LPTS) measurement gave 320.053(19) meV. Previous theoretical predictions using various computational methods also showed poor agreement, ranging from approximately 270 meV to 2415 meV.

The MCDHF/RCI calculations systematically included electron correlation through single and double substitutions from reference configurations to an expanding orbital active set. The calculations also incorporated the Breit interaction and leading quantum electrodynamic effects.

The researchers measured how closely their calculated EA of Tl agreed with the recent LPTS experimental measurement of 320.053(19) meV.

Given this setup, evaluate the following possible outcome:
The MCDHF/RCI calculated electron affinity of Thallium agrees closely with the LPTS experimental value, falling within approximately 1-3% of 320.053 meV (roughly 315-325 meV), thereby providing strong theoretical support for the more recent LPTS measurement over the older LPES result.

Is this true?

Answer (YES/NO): YES